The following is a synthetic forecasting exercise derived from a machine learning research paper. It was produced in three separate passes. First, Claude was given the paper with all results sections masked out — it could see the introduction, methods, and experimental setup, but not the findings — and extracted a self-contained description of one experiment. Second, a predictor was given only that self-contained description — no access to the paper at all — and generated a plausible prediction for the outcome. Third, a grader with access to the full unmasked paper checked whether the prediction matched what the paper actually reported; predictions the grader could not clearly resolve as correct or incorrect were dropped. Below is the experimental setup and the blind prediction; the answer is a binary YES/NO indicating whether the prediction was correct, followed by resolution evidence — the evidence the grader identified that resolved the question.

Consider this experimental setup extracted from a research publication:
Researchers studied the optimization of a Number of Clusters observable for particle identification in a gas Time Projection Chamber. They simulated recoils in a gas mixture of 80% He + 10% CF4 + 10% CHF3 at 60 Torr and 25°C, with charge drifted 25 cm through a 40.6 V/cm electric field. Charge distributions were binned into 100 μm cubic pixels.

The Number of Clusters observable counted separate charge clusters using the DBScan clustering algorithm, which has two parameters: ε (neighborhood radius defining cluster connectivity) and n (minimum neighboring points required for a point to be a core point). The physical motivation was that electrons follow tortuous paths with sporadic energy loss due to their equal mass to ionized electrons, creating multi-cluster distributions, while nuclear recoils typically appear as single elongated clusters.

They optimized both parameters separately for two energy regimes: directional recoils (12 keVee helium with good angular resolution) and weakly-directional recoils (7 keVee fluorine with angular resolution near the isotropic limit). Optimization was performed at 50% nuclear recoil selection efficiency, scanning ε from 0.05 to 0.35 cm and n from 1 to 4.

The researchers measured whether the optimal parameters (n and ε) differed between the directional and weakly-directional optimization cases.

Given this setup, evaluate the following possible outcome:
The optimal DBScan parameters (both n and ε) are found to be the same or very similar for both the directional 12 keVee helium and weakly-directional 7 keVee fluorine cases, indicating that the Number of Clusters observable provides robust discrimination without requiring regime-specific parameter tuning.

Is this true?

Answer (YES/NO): YES